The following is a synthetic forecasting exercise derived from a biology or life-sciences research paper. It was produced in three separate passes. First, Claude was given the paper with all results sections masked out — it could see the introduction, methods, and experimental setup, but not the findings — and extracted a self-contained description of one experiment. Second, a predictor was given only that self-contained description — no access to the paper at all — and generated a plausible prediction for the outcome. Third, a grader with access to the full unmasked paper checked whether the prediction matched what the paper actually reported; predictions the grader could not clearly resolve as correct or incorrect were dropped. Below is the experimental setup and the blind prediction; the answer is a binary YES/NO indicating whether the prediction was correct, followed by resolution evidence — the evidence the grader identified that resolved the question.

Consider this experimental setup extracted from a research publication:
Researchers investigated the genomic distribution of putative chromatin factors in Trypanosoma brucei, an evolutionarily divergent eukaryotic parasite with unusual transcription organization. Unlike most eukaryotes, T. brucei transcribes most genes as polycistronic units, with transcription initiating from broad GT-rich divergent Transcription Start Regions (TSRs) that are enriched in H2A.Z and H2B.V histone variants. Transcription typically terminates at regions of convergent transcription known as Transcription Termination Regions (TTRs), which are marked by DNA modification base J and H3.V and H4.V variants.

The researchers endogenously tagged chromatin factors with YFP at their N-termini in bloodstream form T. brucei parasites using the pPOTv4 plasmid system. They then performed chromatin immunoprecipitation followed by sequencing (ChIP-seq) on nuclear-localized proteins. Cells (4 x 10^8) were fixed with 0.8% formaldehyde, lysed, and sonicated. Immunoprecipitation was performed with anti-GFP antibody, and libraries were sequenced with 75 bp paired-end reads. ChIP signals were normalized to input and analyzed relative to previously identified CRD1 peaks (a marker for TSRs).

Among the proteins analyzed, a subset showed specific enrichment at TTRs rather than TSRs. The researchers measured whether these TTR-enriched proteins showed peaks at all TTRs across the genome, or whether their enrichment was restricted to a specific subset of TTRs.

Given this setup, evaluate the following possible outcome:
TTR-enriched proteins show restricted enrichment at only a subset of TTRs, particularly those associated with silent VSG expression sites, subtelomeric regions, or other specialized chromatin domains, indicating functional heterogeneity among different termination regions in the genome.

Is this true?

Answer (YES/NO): NO